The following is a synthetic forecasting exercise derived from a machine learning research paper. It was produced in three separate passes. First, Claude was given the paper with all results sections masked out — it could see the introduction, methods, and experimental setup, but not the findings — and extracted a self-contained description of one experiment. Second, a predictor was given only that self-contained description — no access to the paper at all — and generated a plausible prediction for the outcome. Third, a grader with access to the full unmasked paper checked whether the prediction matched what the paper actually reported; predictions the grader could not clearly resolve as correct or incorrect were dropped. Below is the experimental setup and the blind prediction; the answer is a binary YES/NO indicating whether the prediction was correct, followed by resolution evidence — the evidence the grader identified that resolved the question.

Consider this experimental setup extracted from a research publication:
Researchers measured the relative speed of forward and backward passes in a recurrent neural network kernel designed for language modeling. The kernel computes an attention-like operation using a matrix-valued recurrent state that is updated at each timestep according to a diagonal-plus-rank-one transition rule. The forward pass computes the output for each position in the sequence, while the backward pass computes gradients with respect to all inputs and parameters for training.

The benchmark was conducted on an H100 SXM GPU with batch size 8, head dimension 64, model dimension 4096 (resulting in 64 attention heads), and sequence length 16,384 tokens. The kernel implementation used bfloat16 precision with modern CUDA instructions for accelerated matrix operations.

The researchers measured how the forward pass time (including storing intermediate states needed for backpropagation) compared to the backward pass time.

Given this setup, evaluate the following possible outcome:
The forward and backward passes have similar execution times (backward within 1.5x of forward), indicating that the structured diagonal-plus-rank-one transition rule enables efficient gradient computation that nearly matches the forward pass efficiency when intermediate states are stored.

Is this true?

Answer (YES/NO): NO